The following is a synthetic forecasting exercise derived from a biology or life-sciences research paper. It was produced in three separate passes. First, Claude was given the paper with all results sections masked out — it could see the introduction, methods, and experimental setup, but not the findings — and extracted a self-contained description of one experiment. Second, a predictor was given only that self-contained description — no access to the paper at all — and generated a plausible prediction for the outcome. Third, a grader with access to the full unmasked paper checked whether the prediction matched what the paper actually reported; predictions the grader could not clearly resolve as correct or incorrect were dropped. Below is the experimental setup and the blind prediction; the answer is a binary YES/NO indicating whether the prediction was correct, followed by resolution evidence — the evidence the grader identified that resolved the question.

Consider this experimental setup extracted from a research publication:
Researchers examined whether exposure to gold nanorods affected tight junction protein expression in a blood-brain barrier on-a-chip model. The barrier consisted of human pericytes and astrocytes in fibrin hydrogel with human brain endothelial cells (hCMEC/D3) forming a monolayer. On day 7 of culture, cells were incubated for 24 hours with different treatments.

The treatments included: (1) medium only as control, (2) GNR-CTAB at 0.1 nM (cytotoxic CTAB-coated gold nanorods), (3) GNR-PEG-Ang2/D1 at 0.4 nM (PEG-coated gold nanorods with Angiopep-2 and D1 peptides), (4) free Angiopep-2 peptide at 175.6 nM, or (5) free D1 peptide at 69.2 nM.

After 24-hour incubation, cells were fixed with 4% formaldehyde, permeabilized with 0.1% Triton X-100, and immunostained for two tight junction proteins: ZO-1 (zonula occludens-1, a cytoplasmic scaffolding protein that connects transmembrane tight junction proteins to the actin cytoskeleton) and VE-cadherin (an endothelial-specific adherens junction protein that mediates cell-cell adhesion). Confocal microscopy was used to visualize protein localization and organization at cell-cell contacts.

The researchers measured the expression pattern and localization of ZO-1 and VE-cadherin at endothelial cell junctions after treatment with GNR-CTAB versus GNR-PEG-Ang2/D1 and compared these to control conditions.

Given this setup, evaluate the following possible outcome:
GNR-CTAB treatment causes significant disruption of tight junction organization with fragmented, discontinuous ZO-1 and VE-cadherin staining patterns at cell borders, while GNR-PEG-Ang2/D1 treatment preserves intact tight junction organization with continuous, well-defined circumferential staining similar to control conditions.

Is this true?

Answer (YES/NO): NO